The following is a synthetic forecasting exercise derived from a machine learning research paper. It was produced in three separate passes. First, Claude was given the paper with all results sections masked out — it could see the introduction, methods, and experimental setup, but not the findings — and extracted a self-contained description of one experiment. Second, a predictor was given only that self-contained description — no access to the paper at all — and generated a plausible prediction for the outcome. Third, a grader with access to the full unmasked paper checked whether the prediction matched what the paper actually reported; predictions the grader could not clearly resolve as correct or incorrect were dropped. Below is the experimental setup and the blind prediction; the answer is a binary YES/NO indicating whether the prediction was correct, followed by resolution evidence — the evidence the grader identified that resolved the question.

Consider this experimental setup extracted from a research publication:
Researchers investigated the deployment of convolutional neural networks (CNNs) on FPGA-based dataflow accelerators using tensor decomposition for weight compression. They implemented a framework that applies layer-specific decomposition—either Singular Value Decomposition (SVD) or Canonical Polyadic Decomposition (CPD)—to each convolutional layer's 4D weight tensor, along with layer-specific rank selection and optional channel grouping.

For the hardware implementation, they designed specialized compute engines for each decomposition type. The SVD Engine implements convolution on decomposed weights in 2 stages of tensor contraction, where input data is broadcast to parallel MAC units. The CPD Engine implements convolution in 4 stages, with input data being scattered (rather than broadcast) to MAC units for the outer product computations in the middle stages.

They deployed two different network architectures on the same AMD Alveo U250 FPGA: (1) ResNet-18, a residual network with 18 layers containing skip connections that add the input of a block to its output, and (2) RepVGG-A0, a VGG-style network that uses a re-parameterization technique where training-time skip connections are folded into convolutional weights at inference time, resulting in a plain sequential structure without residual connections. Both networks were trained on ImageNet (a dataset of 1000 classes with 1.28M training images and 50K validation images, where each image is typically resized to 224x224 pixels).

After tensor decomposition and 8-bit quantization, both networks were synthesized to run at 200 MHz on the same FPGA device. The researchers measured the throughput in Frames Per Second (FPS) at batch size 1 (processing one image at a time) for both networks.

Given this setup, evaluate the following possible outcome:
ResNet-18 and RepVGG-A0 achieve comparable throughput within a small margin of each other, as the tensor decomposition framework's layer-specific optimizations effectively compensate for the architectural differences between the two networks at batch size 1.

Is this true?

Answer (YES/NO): NO